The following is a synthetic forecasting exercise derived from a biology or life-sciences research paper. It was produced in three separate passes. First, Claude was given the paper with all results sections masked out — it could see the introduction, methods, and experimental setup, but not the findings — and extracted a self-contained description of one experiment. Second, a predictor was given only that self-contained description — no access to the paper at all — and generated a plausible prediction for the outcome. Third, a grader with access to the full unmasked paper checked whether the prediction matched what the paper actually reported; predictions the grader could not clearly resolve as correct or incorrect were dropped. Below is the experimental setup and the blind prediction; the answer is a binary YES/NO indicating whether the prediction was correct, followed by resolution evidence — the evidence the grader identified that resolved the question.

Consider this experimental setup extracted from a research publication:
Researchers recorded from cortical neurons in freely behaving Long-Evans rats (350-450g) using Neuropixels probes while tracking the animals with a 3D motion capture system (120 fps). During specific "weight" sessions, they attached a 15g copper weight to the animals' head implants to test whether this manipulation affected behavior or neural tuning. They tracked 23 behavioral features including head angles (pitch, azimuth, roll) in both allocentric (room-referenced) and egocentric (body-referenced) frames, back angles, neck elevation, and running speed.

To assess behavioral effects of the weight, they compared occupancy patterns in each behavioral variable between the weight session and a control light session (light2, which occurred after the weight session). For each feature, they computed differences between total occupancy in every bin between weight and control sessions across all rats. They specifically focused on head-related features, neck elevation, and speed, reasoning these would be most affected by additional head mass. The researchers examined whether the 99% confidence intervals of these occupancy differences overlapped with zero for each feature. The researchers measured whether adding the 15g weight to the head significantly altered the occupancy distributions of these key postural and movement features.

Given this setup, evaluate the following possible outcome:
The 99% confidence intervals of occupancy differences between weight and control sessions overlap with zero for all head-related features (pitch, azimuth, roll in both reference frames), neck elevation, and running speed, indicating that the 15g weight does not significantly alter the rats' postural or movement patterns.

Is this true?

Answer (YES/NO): NO